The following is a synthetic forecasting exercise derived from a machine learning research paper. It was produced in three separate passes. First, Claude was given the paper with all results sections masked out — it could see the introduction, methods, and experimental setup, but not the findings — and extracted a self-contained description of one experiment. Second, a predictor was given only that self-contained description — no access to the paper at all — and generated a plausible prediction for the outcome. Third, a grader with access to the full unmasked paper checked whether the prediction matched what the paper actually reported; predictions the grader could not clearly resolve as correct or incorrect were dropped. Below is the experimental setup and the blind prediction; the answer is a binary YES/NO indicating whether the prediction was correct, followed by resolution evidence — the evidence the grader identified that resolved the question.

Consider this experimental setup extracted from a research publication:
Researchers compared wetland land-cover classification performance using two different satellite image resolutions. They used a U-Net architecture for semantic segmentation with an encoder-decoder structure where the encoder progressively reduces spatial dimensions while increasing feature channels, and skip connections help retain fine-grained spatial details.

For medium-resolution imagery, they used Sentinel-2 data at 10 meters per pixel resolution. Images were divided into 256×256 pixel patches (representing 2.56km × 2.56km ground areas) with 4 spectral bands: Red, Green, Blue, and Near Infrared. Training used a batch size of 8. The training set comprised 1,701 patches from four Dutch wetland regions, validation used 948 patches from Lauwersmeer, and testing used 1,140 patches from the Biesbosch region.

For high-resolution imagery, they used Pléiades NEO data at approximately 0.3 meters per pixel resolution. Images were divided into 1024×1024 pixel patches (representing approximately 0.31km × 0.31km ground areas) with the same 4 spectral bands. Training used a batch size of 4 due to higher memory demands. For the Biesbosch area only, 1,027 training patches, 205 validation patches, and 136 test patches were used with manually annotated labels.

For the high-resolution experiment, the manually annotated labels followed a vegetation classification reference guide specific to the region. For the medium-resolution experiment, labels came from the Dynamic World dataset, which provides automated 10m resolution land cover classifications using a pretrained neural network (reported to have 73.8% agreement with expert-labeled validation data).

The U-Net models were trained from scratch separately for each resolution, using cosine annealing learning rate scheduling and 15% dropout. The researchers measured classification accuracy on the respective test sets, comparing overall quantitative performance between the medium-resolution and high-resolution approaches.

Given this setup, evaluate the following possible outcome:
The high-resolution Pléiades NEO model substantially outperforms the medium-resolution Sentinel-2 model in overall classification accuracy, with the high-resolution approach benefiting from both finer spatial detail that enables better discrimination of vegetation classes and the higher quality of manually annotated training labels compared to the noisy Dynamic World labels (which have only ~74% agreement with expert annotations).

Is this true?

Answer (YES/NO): NO